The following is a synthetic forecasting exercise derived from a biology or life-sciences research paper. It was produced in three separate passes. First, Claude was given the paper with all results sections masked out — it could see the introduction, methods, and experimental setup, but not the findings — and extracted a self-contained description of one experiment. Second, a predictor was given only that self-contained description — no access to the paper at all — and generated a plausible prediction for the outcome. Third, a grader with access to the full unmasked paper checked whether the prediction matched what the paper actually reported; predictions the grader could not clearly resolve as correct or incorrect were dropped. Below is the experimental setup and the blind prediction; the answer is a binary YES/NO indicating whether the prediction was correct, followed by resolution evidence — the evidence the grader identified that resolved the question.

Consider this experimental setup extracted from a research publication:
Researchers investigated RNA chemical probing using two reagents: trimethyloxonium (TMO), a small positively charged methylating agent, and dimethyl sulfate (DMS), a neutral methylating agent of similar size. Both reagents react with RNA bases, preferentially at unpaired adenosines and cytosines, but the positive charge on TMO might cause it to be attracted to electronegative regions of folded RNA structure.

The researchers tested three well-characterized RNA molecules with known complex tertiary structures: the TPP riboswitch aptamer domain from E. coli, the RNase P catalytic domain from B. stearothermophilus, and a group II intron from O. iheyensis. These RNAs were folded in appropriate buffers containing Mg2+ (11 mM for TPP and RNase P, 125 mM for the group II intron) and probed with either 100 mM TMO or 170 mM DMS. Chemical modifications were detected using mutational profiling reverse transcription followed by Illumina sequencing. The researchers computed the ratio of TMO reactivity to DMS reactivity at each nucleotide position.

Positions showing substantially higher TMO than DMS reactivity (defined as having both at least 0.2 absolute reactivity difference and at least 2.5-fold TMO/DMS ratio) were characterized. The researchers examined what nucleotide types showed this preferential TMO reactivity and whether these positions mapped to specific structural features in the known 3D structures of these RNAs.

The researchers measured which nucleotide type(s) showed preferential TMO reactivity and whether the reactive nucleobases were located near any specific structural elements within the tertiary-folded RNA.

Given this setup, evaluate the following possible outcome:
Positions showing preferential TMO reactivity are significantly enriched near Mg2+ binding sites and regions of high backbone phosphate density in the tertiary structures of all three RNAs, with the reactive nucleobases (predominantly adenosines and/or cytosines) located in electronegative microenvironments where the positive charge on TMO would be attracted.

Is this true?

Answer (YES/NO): NO